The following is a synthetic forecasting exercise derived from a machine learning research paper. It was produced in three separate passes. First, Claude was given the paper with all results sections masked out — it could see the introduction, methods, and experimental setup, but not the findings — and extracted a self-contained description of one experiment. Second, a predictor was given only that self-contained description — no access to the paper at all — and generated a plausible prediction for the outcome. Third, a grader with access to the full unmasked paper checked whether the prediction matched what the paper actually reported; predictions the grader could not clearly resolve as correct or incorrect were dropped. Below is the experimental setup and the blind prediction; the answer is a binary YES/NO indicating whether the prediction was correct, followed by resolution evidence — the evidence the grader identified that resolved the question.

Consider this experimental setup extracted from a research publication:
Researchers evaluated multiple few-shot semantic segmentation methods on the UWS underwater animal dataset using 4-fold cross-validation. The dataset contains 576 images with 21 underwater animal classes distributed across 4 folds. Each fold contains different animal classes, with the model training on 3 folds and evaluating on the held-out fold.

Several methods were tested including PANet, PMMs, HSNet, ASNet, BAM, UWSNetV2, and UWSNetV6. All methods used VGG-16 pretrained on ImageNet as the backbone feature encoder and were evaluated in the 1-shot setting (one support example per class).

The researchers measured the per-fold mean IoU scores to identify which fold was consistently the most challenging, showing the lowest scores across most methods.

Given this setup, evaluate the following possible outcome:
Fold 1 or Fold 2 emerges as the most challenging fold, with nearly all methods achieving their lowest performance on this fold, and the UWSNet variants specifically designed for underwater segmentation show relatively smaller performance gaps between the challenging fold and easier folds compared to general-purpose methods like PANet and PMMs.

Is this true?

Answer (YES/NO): NO